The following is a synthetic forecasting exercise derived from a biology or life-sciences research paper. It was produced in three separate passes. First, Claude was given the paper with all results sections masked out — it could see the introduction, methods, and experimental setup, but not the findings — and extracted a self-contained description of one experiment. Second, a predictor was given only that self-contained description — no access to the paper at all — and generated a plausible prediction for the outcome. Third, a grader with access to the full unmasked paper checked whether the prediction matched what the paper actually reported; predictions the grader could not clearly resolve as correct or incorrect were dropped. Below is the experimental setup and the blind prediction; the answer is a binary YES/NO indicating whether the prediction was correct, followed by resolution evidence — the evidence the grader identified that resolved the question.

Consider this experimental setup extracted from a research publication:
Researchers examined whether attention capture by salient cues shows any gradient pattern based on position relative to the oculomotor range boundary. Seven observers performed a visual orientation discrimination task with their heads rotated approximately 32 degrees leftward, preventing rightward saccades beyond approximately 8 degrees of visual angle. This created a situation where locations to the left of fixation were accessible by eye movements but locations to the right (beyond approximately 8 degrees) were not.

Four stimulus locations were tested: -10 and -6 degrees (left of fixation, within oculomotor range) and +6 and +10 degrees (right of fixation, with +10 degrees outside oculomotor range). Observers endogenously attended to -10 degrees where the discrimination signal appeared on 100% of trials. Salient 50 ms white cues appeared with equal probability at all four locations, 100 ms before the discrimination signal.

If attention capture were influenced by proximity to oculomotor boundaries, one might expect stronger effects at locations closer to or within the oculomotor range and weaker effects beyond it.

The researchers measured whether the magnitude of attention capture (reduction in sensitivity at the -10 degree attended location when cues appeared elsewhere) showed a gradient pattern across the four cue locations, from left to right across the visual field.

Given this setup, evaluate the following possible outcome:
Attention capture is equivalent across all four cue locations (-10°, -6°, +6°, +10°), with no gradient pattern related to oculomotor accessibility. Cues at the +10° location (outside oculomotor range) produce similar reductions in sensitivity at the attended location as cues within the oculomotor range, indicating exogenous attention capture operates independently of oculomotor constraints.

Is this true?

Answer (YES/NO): YES